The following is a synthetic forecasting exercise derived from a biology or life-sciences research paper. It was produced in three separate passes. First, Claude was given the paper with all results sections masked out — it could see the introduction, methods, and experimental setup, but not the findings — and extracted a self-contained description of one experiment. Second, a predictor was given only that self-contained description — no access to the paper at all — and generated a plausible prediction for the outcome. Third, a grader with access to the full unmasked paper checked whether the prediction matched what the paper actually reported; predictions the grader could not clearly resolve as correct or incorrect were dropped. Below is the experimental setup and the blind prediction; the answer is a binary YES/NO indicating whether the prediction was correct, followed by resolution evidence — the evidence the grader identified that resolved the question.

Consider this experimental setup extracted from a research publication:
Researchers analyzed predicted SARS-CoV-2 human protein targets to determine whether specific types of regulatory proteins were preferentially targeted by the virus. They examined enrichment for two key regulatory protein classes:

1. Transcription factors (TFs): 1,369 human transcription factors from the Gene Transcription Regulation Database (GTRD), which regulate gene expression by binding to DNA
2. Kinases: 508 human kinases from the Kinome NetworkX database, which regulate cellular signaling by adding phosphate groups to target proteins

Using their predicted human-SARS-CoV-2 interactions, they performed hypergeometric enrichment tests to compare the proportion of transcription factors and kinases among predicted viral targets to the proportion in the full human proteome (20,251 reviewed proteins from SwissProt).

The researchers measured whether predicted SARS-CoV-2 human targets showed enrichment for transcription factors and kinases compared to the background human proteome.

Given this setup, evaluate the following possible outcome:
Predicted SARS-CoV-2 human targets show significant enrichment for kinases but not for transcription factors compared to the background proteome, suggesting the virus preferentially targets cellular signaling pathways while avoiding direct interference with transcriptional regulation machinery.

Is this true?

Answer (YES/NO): NO